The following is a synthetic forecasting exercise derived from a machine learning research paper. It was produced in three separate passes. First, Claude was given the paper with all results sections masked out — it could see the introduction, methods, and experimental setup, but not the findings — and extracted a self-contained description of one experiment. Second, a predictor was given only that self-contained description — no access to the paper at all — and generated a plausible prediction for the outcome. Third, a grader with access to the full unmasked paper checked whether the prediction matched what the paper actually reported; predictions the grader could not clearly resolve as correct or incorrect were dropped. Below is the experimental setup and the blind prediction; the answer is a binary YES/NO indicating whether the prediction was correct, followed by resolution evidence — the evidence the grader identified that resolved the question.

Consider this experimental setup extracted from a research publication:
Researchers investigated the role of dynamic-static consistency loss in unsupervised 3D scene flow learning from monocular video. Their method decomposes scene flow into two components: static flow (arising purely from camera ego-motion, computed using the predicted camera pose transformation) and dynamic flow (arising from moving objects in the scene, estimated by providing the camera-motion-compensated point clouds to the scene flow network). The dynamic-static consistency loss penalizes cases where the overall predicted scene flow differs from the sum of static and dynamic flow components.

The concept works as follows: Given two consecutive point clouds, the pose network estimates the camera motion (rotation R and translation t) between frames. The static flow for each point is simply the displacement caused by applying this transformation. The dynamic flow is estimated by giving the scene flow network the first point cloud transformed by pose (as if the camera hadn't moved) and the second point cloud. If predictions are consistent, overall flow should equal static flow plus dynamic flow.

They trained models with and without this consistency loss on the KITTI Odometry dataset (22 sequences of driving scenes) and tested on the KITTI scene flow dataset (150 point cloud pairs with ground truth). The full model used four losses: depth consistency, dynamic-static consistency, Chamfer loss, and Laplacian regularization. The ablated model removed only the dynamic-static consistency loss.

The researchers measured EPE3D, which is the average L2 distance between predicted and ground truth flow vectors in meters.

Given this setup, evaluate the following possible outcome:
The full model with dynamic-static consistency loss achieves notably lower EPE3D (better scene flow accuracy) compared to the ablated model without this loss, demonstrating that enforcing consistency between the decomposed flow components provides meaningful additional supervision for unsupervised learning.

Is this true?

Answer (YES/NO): YES